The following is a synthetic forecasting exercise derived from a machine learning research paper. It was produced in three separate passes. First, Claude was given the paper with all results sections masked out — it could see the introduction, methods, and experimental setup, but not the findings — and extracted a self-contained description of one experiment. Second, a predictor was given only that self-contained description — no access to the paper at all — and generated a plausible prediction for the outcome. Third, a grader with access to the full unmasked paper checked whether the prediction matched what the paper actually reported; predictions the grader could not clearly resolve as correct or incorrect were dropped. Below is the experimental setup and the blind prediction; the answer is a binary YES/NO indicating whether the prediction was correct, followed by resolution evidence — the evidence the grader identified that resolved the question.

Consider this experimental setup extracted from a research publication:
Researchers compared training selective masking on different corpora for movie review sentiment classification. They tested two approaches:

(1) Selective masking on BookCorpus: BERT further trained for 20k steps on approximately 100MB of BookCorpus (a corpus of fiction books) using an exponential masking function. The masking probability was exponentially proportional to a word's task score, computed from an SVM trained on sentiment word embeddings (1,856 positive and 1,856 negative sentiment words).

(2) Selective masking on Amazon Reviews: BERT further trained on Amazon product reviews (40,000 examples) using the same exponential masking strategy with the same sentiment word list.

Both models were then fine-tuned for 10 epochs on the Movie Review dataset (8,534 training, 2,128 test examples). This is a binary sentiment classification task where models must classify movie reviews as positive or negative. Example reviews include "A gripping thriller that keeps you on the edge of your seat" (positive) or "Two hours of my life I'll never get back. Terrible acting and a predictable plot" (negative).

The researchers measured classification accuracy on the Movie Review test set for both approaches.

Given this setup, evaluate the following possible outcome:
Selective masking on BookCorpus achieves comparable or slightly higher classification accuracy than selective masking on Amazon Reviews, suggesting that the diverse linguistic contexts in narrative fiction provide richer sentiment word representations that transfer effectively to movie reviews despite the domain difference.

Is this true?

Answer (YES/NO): NO